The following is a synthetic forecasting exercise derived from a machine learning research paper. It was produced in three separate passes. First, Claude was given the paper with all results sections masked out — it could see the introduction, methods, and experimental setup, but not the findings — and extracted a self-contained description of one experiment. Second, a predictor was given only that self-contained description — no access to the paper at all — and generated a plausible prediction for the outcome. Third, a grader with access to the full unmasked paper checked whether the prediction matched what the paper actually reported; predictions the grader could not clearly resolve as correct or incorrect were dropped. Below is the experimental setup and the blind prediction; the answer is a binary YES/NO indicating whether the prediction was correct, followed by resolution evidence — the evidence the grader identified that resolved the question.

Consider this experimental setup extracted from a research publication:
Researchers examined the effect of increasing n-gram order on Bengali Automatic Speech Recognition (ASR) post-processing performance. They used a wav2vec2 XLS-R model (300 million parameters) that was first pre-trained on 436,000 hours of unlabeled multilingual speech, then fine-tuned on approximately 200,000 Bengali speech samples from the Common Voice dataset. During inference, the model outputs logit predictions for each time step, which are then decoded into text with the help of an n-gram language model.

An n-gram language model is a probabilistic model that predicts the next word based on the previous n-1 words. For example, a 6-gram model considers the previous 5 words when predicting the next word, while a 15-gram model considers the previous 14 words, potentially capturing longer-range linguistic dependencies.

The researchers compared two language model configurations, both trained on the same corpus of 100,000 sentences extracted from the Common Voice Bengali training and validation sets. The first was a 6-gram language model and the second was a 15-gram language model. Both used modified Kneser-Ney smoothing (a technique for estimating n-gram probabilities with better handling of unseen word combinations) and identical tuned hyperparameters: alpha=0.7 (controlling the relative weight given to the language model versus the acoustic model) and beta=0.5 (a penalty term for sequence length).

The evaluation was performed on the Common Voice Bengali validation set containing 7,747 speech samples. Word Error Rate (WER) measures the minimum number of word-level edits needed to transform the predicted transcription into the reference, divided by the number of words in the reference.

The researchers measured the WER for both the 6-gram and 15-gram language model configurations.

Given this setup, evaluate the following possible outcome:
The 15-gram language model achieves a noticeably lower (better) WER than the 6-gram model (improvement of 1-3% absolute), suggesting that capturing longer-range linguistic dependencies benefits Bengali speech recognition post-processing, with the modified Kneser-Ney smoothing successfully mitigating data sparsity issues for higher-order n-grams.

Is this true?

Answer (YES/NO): NO